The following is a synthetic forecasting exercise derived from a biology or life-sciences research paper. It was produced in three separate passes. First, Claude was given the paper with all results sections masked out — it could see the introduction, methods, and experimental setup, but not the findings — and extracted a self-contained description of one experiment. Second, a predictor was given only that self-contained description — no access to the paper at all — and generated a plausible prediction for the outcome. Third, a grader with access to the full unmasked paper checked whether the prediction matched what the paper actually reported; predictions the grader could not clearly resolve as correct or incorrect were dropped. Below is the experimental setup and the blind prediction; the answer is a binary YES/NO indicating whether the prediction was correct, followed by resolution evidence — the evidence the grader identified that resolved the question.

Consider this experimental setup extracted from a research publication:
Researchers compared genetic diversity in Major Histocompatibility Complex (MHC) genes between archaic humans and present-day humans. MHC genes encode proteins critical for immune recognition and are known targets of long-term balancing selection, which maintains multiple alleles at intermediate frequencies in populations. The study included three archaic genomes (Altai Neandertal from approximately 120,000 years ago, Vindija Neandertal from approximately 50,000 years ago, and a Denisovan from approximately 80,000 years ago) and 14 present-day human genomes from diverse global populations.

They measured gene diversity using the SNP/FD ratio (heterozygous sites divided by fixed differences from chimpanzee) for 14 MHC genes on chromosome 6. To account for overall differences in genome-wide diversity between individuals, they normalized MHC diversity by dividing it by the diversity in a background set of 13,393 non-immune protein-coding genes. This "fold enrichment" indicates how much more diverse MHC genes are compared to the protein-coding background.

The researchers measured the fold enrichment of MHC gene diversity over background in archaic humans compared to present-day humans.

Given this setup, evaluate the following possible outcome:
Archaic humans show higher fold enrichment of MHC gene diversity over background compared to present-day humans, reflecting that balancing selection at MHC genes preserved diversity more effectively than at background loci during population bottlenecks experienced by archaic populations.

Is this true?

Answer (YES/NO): YES